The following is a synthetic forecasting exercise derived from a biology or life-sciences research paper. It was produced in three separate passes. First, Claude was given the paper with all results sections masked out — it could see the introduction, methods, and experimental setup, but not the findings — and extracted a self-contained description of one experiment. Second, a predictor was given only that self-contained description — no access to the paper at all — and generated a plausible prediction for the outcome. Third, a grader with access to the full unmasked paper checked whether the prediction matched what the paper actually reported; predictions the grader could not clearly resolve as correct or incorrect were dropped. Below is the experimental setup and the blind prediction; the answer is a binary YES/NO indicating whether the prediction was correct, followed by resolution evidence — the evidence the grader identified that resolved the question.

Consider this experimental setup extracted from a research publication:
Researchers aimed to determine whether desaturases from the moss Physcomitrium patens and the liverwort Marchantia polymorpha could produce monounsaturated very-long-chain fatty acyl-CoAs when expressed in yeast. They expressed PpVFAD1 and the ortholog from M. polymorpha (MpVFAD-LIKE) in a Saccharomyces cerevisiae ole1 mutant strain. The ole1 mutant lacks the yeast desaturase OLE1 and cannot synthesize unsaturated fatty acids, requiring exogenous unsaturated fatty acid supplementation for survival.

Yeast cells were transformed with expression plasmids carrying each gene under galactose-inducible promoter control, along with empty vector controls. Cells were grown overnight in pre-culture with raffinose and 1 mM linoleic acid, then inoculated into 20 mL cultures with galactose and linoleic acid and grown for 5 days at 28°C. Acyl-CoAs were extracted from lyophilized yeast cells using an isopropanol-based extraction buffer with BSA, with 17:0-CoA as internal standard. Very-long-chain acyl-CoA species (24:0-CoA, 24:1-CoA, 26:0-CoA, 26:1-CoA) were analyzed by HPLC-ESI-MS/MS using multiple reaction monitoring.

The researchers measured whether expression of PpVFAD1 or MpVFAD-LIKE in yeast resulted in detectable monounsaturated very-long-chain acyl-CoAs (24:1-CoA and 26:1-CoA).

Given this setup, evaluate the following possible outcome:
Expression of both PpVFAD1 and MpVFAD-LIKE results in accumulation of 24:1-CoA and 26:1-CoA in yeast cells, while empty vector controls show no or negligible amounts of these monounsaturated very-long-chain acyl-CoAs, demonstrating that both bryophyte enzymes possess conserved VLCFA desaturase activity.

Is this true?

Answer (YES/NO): NO